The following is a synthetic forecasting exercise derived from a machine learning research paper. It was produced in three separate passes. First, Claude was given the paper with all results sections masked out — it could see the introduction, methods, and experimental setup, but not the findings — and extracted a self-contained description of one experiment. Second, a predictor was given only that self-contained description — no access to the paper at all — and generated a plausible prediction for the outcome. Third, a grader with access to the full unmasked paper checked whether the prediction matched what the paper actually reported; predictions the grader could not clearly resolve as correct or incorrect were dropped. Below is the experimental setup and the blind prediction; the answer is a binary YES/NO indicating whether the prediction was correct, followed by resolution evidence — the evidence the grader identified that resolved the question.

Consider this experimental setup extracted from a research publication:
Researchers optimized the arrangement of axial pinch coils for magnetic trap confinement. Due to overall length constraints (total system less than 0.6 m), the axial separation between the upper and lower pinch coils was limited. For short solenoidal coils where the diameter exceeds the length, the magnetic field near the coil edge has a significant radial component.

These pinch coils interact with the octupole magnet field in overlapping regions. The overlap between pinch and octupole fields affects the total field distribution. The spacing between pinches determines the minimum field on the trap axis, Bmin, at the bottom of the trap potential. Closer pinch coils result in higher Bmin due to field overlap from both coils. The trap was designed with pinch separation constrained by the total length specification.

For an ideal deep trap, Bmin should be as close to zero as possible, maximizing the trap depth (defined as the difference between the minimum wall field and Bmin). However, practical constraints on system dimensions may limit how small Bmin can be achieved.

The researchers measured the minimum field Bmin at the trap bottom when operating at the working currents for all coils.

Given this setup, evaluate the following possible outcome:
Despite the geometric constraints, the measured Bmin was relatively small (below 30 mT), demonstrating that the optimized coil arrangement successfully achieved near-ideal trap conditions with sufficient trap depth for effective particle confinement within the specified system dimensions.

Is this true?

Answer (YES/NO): NO